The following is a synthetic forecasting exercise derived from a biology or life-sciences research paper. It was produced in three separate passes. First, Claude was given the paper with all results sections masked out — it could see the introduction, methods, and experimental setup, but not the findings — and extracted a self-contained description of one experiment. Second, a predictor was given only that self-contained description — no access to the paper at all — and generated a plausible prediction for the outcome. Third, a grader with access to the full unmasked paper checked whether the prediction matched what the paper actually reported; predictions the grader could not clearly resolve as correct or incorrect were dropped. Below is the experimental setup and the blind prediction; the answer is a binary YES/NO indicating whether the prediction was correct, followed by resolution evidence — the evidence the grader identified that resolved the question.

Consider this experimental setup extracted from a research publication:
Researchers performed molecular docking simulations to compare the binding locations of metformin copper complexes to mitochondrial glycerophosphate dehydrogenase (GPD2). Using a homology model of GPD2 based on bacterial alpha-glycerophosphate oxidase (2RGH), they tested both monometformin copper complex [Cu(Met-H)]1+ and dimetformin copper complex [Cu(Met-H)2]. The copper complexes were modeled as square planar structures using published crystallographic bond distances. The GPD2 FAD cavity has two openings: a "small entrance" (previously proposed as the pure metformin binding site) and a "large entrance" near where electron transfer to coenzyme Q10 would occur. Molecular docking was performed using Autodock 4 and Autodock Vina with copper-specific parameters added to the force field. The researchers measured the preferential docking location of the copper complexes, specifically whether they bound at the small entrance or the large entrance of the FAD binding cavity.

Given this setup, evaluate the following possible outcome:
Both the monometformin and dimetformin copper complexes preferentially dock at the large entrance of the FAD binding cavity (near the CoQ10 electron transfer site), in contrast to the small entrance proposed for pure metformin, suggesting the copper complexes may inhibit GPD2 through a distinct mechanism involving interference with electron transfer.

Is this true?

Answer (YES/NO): YES